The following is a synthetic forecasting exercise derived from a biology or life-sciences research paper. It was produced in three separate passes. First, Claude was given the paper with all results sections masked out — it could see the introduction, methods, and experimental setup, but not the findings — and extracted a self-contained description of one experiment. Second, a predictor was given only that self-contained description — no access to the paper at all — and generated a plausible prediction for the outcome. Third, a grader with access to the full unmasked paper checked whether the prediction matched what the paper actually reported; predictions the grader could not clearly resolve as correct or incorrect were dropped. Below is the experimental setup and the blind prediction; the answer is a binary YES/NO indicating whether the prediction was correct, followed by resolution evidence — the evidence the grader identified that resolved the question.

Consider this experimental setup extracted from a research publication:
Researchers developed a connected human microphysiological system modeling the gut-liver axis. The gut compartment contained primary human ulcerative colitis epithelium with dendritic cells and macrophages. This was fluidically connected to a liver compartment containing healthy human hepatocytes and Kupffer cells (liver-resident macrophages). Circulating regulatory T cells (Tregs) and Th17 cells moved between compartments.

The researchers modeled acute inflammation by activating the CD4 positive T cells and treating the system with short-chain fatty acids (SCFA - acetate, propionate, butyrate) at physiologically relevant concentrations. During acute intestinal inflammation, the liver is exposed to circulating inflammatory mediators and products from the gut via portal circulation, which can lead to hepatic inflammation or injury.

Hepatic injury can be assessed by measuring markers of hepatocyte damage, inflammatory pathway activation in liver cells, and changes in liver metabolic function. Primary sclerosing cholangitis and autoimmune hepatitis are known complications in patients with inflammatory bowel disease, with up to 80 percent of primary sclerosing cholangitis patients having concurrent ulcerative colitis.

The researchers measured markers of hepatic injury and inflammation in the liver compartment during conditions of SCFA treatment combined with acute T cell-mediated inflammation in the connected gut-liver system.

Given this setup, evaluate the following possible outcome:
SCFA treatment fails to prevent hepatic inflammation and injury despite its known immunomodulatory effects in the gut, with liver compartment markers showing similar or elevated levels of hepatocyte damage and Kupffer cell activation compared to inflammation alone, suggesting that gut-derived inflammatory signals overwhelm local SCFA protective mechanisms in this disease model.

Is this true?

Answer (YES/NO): NO